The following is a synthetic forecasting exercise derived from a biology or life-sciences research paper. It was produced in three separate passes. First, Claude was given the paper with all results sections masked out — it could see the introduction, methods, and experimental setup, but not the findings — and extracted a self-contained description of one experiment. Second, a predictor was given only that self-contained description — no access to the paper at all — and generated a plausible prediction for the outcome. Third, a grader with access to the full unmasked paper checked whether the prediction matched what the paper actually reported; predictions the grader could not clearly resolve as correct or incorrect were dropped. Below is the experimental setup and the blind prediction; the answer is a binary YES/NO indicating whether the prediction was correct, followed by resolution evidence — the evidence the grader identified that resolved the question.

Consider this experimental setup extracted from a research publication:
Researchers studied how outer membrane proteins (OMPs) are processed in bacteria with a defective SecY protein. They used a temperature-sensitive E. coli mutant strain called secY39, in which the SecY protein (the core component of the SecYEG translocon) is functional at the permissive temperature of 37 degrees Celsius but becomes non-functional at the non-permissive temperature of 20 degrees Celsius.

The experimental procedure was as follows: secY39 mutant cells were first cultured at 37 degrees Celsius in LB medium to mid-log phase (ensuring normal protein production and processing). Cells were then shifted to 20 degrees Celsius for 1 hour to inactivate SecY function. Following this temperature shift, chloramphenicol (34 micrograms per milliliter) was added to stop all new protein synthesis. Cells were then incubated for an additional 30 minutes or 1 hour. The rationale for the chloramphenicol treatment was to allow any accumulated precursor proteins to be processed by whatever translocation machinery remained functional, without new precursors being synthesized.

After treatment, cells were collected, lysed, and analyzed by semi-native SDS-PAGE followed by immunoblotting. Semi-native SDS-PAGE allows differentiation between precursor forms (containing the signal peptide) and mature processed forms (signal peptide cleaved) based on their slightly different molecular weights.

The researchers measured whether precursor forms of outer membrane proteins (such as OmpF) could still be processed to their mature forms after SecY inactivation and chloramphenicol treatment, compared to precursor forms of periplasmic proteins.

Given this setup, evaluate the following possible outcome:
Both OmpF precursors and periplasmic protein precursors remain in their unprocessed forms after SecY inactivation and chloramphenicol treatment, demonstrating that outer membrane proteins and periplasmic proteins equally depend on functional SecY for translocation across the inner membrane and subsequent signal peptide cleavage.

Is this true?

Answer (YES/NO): NO